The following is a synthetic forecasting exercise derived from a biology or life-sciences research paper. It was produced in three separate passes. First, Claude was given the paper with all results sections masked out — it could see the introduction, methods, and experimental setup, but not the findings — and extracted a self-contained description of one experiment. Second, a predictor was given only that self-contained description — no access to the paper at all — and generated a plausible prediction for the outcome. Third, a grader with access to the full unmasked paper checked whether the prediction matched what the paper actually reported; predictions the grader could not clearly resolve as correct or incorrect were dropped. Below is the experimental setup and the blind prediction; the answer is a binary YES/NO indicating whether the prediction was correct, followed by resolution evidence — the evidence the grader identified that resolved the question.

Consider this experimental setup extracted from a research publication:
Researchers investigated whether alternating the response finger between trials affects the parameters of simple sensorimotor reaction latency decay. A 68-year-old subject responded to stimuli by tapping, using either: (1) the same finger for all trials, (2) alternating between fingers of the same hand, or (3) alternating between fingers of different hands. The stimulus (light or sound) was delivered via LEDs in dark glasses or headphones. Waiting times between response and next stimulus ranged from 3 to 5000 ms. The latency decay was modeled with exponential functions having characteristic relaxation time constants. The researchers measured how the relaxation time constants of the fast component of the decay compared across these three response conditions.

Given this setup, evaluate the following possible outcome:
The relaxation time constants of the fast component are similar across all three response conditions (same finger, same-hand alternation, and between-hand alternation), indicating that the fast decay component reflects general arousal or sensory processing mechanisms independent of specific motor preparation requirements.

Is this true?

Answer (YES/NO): NO